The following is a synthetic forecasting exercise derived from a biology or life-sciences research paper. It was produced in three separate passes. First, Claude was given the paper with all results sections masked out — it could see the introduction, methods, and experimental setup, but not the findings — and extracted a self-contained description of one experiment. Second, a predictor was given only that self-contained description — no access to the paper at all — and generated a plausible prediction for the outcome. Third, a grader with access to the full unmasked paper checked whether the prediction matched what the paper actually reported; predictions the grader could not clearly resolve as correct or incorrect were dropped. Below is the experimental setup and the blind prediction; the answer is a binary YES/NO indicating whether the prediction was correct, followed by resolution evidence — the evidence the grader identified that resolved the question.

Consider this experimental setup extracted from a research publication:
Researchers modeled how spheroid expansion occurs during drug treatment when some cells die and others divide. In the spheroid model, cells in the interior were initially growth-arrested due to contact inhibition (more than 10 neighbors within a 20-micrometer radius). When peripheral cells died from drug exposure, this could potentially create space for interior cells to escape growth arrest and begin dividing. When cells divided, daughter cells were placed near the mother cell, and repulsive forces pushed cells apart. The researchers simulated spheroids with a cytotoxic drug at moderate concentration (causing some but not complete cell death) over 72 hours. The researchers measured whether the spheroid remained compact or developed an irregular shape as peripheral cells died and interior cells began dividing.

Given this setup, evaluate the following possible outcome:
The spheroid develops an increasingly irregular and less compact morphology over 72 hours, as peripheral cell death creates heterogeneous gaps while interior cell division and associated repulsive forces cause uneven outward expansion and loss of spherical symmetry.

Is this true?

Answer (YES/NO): NO